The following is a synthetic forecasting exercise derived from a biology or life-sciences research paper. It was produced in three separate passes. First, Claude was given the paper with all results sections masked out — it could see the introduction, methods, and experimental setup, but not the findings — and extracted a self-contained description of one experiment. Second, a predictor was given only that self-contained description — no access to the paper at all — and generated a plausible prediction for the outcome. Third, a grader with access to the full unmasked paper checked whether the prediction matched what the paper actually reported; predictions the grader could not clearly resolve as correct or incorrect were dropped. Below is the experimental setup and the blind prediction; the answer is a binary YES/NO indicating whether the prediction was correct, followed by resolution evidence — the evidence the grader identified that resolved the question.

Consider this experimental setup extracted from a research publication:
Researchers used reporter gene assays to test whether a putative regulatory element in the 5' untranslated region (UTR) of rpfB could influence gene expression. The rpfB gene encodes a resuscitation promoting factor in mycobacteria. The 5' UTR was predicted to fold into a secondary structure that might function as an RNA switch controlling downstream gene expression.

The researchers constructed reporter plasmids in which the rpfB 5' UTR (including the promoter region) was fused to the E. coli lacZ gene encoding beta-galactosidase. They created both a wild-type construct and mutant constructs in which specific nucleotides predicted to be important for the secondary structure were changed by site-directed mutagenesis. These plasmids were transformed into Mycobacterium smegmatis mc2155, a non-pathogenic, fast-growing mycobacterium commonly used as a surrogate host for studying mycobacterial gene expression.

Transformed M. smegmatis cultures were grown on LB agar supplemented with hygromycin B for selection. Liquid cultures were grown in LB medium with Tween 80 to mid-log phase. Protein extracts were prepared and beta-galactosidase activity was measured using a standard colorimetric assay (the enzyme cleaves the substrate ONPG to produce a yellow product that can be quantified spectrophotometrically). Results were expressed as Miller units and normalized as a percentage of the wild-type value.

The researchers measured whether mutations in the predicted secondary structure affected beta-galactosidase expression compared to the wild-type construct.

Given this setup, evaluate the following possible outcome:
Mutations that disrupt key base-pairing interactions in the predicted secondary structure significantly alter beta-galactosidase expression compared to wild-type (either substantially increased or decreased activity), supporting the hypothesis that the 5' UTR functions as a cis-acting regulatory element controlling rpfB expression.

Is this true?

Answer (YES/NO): YES